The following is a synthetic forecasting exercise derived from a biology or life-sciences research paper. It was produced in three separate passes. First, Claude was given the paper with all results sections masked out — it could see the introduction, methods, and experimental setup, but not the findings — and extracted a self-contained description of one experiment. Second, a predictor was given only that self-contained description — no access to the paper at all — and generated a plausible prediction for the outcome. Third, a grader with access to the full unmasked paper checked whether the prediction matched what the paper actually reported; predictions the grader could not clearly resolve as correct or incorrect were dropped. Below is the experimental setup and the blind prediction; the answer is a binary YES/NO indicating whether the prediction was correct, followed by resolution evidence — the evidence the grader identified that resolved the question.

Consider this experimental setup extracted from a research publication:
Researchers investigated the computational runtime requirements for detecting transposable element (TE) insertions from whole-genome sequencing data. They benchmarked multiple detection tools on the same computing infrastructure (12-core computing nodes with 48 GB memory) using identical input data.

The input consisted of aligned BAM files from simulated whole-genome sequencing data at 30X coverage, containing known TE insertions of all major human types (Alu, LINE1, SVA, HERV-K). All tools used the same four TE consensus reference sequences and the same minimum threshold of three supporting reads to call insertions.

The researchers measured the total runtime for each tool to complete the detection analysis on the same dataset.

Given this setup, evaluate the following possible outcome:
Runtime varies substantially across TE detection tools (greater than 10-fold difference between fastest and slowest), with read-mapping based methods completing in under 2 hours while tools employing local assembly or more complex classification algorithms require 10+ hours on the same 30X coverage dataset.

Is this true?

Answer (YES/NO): NO